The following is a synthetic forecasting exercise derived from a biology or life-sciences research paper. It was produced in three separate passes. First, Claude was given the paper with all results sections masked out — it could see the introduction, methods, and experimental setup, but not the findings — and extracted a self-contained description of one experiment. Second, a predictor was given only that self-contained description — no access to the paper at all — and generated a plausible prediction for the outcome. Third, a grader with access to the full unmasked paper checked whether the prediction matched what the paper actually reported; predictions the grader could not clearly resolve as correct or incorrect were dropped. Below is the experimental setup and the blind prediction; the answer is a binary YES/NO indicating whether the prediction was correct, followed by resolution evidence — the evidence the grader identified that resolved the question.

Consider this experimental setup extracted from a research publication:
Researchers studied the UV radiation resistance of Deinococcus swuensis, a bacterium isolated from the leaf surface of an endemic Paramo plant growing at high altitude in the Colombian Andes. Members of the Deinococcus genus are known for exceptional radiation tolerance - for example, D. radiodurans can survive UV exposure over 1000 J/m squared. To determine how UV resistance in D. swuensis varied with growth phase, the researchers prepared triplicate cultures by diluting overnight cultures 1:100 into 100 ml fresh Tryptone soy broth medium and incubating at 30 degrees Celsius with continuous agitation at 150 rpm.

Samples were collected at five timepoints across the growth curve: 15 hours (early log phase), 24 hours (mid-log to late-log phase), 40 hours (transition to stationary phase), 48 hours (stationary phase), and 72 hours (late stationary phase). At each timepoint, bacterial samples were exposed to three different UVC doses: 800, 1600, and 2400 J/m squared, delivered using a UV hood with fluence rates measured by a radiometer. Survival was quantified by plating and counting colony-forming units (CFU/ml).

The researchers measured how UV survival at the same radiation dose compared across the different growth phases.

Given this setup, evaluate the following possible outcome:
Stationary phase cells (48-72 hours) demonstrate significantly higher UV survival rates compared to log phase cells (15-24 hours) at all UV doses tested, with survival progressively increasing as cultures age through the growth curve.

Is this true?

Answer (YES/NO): NO